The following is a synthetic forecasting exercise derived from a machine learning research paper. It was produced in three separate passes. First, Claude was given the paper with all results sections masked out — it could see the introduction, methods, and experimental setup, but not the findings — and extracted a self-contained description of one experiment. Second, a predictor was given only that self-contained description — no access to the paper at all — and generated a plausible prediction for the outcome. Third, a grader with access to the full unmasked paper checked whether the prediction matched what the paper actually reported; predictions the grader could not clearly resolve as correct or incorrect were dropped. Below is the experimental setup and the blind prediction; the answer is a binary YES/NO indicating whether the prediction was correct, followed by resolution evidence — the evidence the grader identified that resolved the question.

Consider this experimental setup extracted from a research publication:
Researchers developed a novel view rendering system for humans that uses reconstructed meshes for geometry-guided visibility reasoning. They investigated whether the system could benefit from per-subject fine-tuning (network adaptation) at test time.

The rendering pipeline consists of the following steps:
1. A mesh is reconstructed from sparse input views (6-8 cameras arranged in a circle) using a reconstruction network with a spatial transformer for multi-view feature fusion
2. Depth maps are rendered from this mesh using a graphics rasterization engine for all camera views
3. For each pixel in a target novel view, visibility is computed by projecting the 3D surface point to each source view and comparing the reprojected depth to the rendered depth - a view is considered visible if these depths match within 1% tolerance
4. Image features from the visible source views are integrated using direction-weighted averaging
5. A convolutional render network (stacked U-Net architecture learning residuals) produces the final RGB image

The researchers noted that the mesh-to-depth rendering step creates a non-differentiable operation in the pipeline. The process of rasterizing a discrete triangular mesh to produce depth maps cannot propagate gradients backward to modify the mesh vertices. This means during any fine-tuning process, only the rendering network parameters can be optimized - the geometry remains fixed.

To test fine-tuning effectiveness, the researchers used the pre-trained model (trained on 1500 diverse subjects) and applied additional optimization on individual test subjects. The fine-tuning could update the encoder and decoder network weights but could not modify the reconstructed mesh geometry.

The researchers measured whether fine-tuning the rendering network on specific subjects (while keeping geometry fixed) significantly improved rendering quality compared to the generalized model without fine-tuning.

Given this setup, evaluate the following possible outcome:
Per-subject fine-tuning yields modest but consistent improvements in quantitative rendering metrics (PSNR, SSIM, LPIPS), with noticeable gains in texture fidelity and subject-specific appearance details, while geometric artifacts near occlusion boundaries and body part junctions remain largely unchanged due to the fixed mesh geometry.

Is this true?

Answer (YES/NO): NO